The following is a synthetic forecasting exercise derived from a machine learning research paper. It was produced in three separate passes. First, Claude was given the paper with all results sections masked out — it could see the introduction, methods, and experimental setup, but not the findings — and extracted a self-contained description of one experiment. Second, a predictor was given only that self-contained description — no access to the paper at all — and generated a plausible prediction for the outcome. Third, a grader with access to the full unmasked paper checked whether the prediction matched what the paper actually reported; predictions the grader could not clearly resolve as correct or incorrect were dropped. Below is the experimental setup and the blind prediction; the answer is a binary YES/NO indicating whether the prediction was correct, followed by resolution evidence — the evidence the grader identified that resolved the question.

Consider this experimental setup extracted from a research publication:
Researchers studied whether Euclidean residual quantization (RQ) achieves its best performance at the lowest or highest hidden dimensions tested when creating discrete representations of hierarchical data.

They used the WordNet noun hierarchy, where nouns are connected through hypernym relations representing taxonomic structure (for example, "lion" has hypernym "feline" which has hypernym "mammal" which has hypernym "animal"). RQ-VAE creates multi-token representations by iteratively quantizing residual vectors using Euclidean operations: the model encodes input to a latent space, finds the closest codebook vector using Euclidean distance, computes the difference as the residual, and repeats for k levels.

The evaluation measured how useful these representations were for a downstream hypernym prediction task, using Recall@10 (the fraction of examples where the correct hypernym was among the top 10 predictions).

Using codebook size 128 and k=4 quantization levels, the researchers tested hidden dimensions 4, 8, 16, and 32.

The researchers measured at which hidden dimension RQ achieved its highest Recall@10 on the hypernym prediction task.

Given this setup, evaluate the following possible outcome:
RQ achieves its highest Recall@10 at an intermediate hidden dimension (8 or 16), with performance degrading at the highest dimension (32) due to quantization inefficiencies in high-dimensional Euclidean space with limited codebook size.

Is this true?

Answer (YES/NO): YES